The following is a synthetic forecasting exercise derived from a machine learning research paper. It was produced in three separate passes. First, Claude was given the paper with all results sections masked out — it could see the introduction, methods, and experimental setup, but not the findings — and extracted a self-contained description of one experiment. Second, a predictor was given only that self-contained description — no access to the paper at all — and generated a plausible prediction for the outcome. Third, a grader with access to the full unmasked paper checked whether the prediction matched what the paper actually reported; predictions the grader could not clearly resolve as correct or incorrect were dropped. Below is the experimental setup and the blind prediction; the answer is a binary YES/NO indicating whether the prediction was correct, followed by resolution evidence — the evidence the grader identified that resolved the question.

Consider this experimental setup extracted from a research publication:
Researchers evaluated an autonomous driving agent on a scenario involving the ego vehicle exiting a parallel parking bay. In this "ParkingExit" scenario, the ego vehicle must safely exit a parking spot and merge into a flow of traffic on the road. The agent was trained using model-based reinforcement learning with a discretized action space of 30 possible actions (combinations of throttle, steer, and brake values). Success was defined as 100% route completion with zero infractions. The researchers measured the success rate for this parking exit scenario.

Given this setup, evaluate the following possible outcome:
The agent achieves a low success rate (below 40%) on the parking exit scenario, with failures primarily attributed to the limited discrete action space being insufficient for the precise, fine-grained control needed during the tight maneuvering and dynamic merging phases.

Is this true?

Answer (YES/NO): NO